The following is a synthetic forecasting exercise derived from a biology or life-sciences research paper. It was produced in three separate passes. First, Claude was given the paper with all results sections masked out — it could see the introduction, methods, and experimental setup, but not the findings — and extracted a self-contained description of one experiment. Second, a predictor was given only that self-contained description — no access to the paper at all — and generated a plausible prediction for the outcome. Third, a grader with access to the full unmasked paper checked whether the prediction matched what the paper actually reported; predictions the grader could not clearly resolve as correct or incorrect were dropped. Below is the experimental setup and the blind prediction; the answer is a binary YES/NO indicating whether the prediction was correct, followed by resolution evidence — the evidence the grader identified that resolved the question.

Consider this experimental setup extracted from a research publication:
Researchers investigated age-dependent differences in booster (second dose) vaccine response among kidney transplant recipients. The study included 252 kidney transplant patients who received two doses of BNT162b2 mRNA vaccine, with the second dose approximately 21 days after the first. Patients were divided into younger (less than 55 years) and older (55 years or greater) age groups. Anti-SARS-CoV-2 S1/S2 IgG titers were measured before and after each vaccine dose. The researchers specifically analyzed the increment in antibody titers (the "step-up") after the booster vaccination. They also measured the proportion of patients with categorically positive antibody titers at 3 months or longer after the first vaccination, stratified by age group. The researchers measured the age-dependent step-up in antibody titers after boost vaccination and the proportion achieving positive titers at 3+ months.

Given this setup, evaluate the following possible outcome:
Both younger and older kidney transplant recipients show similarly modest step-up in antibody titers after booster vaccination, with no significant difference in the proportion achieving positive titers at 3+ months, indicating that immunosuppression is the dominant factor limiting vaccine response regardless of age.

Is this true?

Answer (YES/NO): NO